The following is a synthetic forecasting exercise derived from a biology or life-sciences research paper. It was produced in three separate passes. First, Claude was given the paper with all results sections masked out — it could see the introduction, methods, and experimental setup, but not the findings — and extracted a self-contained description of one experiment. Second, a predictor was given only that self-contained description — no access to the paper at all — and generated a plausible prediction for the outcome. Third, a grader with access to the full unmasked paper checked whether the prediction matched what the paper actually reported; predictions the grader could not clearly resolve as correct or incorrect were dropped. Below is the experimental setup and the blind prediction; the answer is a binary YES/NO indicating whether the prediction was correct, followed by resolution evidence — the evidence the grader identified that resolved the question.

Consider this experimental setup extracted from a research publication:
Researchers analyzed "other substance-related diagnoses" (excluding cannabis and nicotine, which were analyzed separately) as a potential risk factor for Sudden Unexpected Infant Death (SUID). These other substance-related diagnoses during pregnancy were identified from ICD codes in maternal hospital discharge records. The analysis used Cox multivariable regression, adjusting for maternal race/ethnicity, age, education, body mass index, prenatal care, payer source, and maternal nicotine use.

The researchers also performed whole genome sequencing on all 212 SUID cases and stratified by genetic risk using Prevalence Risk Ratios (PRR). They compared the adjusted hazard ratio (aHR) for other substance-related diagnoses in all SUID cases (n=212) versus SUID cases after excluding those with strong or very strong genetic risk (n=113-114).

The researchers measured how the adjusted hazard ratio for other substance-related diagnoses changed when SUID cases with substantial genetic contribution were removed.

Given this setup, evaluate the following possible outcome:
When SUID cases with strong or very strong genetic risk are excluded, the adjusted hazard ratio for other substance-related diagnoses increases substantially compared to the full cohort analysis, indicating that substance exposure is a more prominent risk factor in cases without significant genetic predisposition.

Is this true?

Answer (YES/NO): YES